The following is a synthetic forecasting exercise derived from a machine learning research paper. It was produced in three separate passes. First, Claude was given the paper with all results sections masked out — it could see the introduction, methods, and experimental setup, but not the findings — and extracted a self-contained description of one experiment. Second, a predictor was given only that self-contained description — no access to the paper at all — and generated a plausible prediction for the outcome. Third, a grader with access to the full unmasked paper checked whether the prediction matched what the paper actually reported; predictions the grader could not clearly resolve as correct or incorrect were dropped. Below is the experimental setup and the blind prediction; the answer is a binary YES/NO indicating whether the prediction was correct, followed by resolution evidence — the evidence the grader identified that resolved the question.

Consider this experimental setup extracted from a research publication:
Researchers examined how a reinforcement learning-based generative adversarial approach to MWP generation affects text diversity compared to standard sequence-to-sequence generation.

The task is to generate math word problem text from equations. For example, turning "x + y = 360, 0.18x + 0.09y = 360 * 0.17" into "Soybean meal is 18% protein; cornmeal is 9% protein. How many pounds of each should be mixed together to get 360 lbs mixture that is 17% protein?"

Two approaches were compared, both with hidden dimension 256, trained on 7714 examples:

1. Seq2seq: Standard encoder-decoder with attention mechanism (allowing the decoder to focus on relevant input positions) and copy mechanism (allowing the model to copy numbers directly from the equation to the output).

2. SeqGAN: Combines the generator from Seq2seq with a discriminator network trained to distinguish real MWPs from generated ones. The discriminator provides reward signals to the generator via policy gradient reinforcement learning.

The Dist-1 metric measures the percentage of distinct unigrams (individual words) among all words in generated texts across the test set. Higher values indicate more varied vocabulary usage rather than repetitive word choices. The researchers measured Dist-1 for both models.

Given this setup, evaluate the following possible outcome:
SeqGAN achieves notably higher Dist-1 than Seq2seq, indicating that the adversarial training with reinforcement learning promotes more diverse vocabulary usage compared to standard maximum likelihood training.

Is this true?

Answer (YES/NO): NO